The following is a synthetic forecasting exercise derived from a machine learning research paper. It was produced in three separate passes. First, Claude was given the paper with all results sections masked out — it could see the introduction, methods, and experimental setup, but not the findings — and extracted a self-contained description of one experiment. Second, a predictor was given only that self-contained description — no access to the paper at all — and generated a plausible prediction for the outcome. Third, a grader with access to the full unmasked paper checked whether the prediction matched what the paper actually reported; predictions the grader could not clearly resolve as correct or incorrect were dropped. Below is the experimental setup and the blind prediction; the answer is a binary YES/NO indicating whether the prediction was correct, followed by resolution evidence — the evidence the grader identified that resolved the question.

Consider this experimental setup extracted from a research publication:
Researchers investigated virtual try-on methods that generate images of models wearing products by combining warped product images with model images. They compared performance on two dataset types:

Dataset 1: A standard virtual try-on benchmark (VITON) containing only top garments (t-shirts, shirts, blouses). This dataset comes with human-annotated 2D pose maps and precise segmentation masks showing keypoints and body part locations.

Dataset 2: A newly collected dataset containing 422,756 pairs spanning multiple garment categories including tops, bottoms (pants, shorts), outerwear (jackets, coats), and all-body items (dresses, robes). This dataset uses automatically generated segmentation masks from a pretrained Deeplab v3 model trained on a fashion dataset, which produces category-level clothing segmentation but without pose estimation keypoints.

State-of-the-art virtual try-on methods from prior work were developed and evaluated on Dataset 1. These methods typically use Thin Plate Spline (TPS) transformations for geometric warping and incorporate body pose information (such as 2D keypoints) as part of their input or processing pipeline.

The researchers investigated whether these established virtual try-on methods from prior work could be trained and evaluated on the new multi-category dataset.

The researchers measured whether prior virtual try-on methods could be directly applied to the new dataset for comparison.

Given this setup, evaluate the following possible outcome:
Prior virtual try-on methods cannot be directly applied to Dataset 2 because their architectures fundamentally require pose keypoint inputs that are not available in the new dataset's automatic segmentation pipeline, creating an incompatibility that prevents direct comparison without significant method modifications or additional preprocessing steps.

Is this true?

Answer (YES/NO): YES